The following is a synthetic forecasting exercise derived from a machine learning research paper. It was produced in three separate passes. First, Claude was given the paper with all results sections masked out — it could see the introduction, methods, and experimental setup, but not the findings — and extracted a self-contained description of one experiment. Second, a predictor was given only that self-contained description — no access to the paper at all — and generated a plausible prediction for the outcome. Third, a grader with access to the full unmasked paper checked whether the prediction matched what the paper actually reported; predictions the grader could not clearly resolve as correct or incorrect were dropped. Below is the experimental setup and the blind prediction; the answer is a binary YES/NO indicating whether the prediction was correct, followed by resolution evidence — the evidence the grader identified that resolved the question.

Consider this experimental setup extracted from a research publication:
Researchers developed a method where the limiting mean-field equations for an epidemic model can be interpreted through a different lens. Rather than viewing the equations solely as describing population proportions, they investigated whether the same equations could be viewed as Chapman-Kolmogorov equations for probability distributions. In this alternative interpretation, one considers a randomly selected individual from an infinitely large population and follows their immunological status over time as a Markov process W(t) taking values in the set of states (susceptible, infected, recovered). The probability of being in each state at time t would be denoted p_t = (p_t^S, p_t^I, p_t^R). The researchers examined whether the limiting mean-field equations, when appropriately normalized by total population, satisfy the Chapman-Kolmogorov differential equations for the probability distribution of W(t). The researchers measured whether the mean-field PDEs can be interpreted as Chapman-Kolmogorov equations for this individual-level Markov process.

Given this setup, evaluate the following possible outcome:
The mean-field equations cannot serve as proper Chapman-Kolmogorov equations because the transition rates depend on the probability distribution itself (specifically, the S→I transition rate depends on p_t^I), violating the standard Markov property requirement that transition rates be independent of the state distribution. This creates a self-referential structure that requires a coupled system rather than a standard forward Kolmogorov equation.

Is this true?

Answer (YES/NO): NO